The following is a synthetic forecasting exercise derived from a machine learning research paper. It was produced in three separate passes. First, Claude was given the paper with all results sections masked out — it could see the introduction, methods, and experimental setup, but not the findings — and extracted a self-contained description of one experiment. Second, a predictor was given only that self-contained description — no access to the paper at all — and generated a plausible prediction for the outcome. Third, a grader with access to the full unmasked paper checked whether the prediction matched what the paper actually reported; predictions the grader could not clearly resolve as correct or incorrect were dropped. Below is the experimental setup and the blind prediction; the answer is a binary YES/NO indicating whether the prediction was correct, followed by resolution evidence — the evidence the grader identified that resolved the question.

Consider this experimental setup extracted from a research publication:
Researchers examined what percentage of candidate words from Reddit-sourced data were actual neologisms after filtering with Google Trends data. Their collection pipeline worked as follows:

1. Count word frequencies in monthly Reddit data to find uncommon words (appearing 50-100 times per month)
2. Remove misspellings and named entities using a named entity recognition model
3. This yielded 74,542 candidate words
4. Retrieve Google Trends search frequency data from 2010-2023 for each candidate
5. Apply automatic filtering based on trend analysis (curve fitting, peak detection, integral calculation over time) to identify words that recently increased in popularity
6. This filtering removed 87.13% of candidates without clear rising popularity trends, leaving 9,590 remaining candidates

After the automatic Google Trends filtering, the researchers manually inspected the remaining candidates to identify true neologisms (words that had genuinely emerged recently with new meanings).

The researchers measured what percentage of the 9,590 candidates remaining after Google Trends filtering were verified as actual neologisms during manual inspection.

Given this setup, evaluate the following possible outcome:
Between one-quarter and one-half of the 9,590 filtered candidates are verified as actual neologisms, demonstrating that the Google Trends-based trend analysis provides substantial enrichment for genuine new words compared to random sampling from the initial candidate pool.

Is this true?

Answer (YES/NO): NO